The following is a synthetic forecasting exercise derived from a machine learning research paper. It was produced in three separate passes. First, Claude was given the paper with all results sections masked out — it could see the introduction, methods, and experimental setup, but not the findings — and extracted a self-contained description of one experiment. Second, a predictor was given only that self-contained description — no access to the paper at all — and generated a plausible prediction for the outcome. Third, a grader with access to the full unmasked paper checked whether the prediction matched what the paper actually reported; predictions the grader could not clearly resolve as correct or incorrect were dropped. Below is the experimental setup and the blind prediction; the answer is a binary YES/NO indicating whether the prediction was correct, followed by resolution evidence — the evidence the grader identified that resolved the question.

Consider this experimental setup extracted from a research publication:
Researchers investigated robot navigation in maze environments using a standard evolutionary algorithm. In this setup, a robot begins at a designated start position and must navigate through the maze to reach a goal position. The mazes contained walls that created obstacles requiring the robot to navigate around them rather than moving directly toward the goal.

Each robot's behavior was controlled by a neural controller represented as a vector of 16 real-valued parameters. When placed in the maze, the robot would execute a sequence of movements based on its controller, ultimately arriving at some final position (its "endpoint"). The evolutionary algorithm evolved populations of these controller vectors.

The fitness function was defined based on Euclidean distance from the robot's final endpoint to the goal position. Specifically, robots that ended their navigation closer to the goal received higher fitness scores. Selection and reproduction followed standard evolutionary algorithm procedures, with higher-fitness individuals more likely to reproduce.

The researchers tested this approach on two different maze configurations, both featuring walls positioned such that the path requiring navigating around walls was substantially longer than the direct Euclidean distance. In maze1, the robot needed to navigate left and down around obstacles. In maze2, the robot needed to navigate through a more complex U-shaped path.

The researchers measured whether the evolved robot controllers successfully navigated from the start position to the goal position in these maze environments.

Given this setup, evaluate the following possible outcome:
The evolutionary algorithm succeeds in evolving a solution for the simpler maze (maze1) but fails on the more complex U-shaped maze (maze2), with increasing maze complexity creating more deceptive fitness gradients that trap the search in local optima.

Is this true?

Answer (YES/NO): NO